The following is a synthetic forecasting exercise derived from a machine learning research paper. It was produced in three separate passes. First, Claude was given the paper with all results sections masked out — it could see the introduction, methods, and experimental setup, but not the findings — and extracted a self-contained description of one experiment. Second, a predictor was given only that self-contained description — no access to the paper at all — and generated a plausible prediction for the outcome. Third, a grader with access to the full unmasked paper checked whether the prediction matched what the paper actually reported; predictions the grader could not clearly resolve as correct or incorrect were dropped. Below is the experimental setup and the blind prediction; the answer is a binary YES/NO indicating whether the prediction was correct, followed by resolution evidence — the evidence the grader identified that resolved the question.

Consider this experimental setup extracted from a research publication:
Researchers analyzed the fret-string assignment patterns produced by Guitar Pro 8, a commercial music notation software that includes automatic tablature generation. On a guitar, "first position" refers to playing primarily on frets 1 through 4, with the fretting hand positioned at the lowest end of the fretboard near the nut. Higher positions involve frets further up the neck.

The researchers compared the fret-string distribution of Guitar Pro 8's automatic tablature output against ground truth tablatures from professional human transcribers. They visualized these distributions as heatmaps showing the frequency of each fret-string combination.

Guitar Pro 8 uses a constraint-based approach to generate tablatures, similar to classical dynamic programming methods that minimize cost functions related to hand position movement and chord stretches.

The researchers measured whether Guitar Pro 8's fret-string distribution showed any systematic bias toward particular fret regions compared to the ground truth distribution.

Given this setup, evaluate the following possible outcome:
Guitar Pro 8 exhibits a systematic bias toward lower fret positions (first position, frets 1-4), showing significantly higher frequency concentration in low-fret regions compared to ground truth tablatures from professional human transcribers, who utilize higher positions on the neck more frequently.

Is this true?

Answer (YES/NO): YES